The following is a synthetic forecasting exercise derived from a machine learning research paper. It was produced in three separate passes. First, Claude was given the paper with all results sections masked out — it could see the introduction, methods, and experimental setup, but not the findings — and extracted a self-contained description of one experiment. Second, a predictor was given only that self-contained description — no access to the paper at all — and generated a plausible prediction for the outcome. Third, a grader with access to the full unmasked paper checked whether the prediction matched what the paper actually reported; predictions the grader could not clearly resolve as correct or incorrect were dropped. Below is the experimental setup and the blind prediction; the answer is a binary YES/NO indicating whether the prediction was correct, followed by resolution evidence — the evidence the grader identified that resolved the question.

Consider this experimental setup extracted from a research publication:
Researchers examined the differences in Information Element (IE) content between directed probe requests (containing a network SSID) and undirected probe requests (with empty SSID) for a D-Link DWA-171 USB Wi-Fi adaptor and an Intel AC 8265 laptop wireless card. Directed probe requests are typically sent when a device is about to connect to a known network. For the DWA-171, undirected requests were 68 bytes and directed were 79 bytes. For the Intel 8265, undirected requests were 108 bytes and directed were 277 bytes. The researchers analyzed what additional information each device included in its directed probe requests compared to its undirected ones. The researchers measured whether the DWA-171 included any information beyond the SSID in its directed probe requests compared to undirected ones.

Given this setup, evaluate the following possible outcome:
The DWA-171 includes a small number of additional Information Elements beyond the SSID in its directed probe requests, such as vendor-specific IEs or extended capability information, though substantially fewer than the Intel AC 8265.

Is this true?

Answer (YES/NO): NO